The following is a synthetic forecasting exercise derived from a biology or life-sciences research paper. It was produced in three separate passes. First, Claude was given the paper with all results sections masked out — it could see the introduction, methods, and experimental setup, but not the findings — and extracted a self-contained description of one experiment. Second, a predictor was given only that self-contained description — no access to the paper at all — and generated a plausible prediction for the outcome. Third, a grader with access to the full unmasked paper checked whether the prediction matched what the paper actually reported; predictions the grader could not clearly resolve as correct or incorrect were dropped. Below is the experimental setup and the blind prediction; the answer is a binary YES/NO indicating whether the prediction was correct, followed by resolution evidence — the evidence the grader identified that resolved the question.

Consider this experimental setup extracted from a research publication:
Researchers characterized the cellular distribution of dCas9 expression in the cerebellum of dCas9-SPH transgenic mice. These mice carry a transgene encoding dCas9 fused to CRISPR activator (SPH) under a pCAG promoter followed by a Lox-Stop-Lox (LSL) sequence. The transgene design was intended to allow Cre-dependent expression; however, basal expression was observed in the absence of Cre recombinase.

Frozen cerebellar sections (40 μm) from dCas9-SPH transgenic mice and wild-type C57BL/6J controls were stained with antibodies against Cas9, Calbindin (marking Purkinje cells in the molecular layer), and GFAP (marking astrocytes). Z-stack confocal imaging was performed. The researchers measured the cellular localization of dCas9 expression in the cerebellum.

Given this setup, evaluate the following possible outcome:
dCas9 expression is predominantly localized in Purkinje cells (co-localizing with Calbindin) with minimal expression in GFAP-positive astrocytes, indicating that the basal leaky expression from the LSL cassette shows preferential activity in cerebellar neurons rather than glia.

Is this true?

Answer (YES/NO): YES